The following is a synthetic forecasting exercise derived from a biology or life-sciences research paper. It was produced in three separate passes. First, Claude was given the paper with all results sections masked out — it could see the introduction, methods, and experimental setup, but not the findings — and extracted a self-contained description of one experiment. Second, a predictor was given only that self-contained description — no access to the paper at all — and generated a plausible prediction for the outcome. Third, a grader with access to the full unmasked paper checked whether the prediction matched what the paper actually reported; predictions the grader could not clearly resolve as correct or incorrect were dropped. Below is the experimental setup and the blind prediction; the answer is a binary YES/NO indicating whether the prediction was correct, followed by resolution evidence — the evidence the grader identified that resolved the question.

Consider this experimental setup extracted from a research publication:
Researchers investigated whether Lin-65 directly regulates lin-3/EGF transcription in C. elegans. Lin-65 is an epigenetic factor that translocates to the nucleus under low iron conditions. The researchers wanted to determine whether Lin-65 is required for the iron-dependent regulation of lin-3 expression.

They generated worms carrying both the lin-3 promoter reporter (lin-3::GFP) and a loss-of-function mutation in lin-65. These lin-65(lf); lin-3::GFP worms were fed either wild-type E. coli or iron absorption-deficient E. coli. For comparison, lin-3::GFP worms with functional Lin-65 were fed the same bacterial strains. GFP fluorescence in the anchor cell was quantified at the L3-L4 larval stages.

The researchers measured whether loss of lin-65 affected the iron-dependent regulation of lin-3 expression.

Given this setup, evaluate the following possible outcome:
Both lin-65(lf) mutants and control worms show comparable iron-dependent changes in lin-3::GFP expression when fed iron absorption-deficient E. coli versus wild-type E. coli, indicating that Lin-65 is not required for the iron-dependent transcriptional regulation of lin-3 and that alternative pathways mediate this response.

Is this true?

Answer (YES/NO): NO